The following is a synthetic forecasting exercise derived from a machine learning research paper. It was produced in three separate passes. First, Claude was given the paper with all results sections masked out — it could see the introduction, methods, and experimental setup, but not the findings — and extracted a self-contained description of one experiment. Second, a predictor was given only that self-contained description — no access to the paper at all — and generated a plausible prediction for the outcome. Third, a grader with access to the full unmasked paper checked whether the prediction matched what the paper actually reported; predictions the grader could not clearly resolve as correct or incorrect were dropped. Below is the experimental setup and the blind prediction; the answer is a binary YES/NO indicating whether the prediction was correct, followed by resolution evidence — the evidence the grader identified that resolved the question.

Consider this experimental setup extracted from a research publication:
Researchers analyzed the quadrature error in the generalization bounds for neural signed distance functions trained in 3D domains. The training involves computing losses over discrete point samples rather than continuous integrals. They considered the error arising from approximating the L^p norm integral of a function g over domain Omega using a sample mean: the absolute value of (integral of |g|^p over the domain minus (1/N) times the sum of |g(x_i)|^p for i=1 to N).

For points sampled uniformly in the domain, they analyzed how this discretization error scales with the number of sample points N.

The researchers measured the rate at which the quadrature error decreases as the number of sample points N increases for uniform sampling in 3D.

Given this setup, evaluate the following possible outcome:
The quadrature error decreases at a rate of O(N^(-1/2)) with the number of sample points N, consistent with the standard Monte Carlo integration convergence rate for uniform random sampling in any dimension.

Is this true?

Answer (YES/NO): NO